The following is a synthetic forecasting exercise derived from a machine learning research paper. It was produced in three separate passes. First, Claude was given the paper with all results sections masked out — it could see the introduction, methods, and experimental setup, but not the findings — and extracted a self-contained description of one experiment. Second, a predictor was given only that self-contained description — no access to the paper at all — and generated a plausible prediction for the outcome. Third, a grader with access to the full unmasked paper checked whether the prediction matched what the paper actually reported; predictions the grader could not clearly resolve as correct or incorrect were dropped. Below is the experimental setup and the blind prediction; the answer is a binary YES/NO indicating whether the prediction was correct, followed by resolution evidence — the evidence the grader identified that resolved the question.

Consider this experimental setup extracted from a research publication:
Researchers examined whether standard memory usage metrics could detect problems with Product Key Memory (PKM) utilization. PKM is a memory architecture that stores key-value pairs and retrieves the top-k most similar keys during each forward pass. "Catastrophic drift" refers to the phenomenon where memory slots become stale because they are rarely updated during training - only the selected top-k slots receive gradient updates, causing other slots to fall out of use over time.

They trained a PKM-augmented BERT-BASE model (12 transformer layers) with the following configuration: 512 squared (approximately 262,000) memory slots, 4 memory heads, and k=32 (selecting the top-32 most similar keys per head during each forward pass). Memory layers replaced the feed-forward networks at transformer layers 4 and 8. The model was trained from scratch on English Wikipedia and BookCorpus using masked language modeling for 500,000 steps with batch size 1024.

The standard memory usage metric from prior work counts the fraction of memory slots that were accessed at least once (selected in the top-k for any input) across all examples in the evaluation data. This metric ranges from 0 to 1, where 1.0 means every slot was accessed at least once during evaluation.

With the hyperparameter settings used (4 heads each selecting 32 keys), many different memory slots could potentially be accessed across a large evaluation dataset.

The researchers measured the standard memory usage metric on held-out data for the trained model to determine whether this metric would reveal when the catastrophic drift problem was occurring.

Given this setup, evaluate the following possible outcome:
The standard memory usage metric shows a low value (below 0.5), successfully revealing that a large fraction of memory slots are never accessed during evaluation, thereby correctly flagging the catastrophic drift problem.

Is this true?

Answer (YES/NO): NO